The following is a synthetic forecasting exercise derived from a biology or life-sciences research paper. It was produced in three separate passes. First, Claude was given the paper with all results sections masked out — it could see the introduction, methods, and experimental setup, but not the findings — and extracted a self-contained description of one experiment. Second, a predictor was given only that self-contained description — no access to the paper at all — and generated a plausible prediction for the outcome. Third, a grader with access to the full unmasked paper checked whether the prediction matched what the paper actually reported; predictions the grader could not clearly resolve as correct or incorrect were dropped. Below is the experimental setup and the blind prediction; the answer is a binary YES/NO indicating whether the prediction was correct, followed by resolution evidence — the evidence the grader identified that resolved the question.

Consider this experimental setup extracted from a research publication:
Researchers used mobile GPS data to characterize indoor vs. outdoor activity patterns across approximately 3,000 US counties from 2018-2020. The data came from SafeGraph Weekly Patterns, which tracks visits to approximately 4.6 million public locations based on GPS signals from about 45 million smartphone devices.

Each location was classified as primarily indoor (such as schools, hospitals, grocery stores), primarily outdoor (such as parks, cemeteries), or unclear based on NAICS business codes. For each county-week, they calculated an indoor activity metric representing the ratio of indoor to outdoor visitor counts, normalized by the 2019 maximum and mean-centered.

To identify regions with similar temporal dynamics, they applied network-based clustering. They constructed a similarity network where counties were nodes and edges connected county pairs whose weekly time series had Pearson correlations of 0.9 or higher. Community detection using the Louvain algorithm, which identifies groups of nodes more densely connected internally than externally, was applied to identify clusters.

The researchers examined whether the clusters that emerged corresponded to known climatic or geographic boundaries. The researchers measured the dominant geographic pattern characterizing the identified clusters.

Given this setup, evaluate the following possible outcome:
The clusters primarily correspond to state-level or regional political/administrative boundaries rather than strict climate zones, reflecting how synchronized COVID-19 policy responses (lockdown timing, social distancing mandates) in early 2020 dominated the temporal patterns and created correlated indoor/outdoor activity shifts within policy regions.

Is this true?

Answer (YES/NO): NO